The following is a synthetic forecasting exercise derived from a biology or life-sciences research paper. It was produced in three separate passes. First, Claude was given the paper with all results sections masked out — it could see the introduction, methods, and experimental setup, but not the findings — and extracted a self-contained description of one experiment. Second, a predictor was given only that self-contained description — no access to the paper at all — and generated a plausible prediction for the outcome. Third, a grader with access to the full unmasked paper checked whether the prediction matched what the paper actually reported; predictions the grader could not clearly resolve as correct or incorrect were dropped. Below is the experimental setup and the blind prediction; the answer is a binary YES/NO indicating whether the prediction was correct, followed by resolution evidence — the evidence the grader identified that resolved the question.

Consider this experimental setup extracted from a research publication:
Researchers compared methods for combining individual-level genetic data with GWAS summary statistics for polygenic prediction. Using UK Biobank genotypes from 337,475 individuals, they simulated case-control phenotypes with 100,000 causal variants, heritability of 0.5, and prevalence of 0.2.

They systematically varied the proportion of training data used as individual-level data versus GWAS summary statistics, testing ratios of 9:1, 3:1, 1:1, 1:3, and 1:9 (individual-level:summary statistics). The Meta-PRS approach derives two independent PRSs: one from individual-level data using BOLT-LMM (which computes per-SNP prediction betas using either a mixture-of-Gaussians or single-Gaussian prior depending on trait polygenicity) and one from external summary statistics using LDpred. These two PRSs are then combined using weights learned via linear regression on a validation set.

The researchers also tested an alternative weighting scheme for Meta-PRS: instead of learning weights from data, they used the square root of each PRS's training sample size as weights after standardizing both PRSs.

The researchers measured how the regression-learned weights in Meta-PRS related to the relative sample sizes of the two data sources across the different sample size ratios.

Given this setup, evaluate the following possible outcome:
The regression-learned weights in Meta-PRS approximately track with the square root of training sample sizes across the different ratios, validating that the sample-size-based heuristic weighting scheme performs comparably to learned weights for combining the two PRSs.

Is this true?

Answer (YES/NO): YES